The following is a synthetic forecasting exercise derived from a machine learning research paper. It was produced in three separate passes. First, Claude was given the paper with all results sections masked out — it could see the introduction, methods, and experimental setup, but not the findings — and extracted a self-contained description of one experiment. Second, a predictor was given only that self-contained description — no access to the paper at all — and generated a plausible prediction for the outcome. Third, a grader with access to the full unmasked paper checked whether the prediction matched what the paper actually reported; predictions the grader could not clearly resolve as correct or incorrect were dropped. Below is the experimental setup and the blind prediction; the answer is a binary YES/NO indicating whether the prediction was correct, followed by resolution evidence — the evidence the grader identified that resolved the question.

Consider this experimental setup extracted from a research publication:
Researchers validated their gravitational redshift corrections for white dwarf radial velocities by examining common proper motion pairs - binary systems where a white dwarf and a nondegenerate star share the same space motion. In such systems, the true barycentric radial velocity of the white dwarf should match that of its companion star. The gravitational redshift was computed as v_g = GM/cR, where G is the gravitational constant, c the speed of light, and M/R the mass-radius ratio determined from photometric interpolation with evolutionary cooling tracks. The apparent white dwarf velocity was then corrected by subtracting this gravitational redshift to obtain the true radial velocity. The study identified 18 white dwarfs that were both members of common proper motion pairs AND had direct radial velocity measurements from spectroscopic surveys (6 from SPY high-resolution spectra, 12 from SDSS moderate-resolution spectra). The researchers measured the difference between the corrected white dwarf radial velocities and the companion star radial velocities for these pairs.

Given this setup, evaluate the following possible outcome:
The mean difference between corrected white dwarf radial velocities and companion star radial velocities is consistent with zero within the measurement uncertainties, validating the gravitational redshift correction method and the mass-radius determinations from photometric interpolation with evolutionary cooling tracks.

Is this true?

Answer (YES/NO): YES